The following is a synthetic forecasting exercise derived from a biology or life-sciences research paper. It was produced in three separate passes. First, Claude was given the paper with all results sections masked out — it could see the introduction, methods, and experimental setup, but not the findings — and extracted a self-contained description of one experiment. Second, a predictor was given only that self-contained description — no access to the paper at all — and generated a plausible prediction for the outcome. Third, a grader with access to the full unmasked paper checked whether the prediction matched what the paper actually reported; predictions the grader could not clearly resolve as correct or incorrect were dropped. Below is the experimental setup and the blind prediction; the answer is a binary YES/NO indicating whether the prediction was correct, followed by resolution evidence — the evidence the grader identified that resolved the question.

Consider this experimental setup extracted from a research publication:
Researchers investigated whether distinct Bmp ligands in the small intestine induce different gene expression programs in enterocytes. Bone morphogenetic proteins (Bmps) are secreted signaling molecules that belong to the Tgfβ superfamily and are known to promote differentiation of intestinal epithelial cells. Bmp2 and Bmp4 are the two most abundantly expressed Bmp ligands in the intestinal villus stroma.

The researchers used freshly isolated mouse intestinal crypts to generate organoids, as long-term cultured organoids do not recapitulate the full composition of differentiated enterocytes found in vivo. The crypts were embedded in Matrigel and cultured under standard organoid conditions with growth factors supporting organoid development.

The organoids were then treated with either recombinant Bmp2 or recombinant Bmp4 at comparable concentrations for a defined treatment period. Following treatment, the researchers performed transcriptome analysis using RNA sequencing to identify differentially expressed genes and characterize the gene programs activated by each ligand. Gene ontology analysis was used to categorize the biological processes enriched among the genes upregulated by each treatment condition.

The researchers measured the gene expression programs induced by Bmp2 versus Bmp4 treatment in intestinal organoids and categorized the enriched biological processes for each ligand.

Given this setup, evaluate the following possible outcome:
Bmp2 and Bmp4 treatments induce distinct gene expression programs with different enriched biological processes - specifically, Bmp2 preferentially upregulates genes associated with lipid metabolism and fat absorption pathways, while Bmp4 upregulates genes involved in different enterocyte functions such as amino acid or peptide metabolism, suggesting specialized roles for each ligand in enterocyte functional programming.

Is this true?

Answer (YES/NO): NO